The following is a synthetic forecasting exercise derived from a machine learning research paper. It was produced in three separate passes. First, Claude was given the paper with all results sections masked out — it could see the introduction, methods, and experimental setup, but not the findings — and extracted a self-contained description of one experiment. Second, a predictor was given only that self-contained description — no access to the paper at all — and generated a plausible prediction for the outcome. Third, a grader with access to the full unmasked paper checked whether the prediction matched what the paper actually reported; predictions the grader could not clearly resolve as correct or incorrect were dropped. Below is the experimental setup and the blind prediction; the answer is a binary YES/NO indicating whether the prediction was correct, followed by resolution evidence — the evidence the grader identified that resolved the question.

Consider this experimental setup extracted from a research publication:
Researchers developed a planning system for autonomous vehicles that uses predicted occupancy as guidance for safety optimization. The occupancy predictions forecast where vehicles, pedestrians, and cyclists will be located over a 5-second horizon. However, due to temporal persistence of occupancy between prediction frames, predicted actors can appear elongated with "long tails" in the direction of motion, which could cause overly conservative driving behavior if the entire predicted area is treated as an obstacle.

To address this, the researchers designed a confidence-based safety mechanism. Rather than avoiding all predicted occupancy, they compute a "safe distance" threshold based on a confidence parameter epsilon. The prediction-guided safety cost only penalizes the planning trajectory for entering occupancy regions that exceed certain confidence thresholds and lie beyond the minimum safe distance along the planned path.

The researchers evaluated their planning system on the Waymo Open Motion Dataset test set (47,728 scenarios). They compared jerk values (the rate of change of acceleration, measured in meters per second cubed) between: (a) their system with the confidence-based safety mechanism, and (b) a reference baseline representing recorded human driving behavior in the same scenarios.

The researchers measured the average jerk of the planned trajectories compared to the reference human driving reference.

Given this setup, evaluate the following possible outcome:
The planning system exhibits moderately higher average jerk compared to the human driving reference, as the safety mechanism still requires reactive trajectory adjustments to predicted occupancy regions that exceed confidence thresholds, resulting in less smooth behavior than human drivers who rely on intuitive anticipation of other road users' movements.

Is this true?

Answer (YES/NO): NO